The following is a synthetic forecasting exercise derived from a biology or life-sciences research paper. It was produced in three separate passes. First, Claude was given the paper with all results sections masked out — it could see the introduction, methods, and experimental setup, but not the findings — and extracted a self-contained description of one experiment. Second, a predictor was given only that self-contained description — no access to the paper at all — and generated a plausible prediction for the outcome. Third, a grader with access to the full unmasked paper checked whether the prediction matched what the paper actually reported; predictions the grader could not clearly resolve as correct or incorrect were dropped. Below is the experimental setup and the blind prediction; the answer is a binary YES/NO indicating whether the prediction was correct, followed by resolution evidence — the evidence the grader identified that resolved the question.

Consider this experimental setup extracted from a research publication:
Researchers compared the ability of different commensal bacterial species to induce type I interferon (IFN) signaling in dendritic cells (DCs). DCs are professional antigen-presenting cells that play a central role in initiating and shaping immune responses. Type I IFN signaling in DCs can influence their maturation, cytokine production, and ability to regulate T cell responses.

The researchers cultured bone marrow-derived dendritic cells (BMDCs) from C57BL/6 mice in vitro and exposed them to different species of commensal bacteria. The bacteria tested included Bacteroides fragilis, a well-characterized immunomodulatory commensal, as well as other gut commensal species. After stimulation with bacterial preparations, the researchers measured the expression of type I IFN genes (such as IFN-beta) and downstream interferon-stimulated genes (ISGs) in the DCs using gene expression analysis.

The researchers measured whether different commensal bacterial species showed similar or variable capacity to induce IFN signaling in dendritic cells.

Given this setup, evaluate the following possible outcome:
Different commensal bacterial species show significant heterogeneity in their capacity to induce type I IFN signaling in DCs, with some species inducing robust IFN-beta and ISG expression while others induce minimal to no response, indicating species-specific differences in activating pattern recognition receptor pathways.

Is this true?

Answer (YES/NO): YES